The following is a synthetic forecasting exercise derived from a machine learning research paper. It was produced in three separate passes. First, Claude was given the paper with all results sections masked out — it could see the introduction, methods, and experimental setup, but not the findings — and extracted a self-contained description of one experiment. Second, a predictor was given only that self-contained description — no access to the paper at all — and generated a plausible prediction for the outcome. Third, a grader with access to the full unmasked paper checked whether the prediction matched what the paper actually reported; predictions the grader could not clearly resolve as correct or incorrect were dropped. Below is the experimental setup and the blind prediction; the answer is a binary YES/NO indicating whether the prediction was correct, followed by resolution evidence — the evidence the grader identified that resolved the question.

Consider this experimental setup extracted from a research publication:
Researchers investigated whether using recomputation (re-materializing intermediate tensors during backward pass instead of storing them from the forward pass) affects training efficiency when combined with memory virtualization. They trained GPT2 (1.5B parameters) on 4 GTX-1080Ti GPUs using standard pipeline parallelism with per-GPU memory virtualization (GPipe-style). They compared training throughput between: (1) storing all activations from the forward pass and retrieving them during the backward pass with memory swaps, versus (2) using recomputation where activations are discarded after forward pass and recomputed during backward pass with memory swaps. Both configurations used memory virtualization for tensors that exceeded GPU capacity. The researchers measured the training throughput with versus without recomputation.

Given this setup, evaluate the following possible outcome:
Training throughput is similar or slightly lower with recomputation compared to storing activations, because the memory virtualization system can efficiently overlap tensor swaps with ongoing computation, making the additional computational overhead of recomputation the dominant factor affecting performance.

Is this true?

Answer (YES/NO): NO